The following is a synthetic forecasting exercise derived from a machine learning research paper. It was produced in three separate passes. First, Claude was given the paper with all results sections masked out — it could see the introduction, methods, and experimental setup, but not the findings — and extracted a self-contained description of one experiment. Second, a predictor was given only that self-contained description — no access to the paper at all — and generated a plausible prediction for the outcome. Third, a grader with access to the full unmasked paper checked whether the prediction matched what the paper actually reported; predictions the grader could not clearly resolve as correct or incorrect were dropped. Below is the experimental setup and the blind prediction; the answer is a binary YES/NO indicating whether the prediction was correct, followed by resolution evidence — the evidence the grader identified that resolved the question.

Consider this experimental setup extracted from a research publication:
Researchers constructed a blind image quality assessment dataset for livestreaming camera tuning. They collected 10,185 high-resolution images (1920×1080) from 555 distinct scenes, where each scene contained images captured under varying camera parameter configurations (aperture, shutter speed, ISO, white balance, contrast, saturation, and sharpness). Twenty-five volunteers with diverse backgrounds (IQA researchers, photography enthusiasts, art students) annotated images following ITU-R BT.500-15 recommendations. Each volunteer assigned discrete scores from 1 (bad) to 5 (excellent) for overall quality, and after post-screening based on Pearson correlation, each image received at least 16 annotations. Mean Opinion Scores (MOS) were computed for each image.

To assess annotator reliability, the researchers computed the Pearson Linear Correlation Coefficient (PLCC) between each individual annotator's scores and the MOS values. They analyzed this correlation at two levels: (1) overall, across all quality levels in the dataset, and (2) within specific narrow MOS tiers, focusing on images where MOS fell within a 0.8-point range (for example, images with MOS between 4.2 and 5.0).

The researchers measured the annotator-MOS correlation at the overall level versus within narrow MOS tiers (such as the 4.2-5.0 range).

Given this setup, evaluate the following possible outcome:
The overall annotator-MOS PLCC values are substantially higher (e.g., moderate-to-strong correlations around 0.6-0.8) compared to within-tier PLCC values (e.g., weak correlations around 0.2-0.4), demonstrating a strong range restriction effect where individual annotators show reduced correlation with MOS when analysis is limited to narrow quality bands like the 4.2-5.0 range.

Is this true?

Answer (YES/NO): NO